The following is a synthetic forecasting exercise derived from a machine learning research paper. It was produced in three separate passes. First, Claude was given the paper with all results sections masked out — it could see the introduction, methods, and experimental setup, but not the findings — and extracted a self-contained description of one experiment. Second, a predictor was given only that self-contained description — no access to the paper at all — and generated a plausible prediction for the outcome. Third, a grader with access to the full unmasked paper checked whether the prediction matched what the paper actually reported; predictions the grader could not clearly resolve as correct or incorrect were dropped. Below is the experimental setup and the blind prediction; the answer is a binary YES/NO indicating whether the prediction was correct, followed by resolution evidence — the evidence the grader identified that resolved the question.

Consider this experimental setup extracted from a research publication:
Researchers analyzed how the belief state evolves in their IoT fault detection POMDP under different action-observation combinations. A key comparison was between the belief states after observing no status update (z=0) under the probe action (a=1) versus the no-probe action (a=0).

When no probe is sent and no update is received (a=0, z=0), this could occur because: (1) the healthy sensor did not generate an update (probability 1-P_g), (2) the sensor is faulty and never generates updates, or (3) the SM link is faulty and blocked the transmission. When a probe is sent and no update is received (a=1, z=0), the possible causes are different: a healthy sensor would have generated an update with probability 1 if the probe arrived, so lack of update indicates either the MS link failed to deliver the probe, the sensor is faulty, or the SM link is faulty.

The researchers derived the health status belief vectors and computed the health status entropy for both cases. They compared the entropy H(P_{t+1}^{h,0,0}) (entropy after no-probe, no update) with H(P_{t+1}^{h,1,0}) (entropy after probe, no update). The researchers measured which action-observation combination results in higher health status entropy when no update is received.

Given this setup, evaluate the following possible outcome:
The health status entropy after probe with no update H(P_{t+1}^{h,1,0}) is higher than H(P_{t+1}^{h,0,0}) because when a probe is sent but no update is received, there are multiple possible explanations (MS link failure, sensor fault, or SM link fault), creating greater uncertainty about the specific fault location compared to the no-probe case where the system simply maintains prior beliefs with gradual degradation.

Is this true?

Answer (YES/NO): NO